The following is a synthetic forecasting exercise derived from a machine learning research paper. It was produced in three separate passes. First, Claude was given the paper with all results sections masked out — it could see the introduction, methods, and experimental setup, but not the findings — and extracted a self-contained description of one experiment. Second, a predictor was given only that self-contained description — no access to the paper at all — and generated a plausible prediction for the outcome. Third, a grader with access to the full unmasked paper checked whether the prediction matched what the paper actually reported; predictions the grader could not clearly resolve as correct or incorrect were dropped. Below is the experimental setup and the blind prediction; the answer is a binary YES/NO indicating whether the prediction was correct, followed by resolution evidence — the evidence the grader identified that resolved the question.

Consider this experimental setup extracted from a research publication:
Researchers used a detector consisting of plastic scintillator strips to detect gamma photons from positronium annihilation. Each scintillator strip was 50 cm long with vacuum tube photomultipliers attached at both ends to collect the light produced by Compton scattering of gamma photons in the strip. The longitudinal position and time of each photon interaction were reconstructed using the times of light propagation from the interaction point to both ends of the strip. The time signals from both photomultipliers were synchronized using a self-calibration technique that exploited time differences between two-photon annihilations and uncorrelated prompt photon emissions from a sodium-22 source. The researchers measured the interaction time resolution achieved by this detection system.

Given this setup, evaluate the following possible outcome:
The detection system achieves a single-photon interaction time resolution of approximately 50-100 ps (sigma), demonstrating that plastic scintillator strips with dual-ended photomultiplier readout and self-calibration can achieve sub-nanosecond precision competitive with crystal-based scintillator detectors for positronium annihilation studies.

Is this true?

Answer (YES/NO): NO